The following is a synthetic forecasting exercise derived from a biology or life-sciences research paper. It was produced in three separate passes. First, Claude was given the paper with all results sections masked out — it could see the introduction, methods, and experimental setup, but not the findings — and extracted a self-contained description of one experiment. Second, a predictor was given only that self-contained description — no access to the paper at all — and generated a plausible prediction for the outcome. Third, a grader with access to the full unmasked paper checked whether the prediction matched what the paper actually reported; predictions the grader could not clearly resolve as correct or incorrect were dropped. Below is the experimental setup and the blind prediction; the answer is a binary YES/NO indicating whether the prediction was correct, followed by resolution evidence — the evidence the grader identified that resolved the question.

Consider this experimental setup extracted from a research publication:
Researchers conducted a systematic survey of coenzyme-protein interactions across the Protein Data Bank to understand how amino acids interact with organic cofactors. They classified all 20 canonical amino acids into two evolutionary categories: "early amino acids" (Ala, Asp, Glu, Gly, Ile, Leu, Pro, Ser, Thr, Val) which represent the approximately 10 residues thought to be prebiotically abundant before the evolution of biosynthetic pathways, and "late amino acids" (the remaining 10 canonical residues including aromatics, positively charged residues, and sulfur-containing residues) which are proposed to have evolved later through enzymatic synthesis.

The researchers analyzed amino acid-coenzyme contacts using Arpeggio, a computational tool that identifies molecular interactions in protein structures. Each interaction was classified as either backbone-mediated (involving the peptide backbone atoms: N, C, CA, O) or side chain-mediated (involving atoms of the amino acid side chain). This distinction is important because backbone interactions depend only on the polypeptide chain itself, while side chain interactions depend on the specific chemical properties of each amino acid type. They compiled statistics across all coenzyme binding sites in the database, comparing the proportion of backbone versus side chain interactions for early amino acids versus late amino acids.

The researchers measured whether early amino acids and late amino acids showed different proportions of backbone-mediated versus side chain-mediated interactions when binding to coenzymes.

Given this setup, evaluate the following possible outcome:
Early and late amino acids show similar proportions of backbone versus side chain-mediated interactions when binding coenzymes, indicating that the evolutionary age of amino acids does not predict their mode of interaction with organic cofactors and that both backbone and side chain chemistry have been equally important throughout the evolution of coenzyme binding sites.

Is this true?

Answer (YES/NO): NO